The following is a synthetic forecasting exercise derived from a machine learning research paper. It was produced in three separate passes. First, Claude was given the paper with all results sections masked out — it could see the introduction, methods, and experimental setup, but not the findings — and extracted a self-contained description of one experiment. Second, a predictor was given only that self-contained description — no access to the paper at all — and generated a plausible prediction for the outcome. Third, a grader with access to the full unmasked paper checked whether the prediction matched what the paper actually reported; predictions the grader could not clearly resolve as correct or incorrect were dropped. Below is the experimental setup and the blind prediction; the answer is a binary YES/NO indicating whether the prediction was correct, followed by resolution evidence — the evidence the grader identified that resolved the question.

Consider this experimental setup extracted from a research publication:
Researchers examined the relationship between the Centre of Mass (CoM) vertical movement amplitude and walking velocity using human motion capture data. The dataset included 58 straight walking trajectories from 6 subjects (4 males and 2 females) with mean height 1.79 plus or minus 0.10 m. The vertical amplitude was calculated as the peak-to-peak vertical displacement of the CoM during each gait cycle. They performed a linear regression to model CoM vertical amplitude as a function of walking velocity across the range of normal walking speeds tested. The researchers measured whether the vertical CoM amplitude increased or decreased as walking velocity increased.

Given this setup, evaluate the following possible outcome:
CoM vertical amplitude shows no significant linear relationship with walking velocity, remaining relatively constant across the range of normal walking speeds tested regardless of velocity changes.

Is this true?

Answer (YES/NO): NO